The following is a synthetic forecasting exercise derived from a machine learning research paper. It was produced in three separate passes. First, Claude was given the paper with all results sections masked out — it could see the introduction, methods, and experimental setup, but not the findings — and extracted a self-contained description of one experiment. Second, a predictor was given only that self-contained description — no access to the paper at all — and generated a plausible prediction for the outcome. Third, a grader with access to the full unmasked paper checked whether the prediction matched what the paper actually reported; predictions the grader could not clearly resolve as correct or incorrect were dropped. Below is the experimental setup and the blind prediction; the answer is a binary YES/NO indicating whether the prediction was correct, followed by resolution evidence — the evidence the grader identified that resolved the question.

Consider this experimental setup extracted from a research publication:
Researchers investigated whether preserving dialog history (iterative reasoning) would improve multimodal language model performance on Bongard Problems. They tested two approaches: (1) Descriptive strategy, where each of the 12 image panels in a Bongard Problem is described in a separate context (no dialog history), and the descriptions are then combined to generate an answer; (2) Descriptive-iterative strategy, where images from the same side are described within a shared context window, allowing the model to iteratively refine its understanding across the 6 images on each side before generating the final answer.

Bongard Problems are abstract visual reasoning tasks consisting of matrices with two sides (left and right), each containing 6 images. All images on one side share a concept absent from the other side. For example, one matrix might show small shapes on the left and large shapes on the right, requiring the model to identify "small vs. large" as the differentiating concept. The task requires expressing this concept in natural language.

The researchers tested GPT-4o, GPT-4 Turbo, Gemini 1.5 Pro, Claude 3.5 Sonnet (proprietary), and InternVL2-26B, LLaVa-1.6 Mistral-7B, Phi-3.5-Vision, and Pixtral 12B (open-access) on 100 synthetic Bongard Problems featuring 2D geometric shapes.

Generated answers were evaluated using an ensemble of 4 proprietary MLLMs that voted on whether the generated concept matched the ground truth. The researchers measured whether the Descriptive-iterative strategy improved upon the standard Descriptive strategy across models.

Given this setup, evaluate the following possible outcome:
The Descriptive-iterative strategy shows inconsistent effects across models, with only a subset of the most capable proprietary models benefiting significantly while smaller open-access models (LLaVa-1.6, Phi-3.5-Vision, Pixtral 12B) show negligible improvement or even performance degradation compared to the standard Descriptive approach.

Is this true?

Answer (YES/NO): NO